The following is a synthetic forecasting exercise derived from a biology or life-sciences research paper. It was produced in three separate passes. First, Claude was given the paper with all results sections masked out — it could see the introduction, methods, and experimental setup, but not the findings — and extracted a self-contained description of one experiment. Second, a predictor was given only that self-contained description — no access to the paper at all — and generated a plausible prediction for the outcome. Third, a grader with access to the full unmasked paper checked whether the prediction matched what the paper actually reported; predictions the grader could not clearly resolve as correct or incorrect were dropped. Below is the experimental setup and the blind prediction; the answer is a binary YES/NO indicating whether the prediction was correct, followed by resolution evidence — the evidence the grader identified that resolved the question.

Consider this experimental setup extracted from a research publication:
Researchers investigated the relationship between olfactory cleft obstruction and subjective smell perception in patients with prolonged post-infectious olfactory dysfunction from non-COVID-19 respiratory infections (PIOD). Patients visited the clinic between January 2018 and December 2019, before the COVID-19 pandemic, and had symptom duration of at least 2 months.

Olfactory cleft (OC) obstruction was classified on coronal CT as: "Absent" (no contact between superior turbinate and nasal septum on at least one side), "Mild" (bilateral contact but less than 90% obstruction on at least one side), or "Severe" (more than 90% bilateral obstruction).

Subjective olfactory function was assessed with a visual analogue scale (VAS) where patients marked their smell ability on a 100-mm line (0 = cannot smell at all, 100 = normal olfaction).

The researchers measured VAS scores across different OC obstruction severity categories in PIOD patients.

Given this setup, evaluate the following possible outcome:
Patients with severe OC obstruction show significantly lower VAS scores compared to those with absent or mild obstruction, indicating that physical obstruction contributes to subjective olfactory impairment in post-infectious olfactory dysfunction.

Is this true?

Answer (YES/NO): NO